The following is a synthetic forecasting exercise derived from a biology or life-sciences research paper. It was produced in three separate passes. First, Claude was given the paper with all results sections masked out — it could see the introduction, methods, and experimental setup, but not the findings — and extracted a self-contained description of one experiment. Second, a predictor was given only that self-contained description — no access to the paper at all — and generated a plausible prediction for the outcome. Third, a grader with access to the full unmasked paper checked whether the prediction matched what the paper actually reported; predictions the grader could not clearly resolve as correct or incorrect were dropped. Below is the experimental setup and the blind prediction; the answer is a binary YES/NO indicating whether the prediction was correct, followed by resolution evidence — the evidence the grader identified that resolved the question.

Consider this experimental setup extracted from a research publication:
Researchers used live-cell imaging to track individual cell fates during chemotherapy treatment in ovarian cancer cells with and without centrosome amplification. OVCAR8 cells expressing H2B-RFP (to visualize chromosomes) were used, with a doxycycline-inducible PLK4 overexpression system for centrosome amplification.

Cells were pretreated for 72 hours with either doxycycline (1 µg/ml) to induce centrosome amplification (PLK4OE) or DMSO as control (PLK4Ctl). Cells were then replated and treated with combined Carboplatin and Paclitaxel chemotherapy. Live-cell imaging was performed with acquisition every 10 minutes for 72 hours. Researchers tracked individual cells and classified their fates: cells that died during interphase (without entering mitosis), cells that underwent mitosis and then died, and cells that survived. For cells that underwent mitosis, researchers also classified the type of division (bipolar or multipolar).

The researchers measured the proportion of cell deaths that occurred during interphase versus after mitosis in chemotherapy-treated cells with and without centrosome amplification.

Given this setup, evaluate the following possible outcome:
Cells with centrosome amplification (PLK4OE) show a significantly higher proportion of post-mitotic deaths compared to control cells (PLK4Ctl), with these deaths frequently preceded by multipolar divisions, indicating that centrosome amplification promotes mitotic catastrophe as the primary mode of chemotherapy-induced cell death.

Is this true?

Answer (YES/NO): NO